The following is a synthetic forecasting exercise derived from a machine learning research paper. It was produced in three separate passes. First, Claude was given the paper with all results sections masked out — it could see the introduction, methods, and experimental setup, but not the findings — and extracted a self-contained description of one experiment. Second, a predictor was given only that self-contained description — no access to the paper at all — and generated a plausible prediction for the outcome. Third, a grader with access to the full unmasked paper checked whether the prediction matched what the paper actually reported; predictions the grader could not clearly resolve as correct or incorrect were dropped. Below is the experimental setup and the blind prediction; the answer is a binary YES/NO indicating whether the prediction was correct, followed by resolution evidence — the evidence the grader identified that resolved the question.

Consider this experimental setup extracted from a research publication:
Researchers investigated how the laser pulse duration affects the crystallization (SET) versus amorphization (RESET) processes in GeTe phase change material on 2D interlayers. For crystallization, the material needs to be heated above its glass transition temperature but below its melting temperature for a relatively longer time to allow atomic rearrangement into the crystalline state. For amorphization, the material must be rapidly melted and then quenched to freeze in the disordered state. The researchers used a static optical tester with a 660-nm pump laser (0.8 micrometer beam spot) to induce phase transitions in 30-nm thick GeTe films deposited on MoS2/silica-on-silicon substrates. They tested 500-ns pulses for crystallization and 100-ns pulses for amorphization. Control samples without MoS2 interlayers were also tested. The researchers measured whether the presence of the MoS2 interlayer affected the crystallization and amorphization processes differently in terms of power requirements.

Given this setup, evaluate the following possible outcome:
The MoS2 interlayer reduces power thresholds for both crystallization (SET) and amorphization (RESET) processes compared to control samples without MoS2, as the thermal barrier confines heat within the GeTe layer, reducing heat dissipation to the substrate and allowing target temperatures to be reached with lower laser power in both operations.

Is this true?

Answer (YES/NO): NO